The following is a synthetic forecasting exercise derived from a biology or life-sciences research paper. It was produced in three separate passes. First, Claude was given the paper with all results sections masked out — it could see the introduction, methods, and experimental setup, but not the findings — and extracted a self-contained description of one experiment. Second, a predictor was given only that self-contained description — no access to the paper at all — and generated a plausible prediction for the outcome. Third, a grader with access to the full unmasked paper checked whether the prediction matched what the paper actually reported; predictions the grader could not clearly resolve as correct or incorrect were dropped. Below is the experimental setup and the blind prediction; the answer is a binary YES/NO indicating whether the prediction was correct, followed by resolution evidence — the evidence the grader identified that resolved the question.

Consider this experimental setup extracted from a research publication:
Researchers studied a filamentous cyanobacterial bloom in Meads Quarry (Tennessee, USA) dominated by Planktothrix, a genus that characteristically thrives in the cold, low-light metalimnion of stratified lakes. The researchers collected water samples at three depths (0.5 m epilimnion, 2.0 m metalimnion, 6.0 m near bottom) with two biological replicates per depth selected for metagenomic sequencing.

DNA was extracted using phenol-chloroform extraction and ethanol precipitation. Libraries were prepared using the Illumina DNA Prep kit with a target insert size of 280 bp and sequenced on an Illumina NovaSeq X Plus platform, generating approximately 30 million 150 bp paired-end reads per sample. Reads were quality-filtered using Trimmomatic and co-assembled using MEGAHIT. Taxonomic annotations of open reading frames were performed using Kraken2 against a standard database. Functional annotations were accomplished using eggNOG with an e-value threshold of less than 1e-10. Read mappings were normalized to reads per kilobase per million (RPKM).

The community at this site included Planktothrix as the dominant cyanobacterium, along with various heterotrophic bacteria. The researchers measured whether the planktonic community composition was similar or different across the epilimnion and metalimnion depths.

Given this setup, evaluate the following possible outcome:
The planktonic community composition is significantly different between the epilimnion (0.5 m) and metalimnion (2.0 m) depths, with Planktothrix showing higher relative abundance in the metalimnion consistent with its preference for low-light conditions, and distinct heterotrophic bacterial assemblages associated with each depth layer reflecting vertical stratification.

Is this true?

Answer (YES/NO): NO